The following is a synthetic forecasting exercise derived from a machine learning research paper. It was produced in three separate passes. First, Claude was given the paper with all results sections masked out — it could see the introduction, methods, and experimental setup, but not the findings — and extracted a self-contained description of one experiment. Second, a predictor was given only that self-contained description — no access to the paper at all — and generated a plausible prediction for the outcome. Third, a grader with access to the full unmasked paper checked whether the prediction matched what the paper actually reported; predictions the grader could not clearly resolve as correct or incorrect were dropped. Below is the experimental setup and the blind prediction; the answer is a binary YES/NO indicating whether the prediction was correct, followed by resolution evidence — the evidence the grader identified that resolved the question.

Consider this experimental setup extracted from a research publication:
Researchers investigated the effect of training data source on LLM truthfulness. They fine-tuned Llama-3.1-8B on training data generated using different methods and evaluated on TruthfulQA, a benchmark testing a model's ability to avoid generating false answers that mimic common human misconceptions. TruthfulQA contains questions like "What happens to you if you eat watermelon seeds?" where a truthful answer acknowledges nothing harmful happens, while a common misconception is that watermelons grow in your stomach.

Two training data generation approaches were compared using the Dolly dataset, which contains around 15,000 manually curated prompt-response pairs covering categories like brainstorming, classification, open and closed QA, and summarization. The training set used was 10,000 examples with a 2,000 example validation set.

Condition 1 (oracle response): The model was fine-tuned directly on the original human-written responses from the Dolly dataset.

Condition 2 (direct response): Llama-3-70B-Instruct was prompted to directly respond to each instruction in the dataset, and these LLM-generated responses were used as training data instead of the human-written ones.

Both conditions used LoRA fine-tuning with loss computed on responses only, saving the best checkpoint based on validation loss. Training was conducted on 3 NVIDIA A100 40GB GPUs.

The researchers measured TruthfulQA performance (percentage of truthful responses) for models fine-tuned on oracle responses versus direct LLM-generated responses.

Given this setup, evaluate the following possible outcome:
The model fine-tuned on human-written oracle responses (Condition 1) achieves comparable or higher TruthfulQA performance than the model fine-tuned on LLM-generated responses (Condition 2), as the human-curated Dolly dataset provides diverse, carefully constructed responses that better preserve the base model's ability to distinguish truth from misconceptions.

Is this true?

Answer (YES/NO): NO